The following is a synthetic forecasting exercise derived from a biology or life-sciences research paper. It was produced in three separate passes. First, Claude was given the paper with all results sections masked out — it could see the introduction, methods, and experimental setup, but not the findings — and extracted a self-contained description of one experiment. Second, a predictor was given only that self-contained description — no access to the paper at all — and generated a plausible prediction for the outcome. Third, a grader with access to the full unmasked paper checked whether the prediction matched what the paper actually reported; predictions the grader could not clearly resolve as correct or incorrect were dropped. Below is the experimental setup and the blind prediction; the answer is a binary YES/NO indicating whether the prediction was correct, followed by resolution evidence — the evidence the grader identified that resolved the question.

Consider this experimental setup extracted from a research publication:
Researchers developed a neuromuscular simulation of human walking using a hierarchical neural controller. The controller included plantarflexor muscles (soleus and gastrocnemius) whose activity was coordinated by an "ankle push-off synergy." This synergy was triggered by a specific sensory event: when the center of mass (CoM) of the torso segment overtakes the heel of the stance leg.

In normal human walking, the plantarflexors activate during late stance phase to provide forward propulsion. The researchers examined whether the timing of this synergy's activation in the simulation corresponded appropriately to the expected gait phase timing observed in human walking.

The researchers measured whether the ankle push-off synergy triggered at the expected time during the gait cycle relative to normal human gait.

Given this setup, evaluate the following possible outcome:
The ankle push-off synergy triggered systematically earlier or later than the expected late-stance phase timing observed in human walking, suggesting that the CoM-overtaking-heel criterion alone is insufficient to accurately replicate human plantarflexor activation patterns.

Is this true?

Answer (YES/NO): NO